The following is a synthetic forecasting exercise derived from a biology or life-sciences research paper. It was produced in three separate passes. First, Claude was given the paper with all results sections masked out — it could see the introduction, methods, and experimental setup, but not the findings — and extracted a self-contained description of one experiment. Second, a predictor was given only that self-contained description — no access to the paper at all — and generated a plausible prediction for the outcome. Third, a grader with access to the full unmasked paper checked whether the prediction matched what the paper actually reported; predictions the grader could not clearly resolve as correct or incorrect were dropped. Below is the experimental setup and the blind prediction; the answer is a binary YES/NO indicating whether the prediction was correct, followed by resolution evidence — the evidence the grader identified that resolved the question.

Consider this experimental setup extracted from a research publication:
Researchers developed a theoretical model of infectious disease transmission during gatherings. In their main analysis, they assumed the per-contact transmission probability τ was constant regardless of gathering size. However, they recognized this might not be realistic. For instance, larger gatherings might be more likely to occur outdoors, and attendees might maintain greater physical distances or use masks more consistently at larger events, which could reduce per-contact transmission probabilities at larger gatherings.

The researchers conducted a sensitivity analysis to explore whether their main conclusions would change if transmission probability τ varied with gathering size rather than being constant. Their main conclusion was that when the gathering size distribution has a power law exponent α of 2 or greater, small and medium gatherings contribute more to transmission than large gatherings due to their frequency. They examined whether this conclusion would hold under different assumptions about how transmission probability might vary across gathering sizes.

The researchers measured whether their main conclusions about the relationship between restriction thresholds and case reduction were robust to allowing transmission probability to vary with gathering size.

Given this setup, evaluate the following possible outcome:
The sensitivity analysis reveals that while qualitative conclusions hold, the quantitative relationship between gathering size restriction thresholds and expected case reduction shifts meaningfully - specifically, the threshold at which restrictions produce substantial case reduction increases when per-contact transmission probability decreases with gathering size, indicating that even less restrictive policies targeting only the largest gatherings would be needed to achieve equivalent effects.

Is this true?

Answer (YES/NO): NO